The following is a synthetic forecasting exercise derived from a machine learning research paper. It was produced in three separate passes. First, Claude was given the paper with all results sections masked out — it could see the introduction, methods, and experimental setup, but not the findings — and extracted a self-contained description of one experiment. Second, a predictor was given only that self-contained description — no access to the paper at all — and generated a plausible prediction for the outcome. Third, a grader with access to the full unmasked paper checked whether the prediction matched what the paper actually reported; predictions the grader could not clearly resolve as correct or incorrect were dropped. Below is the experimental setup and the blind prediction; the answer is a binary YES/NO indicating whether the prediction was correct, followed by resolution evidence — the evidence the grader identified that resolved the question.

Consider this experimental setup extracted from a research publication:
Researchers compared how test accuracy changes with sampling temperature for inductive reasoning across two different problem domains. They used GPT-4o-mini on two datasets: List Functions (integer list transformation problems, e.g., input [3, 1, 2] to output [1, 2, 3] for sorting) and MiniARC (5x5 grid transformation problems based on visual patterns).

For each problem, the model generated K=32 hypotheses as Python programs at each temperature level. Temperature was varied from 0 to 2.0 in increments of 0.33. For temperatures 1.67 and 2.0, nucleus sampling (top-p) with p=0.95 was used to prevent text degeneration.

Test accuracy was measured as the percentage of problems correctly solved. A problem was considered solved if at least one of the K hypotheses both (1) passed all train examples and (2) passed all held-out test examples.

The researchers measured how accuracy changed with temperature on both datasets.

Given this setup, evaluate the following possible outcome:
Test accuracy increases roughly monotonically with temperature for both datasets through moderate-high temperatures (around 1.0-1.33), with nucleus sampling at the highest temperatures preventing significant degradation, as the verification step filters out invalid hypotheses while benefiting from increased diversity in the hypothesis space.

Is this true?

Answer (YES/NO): NO